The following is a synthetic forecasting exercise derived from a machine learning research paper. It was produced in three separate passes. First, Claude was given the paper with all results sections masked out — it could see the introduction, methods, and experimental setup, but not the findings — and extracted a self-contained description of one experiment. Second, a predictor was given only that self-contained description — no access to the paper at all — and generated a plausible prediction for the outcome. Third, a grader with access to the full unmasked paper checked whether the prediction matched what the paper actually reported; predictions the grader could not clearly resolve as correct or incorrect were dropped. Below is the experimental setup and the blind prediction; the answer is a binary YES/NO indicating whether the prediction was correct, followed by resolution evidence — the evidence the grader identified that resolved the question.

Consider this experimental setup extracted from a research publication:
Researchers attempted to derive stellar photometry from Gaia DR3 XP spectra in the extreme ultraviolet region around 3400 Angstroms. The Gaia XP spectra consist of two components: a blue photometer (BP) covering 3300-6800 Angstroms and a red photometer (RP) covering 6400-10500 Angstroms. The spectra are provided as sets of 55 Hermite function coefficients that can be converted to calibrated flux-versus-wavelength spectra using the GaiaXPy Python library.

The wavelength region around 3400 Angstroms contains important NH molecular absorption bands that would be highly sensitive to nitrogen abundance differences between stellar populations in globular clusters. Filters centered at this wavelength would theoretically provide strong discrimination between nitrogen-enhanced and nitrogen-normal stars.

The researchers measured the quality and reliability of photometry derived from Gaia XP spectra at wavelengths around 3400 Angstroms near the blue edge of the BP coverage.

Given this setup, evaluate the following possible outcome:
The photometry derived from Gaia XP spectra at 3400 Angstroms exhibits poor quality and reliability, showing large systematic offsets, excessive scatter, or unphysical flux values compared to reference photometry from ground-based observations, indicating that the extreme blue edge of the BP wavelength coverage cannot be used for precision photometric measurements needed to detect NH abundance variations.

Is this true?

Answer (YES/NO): YES